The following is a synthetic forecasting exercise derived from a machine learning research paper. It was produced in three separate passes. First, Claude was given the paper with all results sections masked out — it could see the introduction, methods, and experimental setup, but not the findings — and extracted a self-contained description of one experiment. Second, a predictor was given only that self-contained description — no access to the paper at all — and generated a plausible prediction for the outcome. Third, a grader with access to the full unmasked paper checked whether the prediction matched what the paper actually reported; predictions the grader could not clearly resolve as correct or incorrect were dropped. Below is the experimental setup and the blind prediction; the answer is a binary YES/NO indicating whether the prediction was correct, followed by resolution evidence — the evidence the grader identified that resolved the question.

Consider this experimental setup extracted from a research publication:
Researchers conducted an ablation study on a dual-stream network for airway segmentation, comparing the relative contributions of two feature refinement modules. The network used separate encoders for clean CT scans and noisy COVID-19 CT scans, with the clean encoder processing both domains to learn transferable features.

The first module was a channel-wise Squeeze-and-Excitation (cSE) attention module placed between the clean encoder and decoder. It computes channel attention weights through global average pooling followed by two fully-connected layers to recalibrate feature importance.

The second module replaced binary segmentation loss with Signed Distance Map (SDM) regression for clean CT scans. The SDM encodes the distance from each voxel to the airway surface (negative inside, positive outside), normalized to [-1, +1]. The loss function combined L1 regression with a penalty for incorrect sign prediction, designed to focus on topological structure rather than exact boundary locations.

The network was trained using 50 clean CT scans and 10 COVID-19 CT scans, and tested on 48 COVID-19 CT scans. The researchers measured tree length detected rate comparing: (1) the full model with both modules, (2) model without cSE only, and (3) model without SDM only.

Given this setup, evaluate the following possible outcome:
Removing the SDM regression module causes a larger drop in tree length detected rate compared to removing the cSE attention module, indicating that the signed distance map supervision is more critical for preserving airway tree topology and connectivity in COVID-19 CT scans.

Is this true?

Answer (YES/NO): YES